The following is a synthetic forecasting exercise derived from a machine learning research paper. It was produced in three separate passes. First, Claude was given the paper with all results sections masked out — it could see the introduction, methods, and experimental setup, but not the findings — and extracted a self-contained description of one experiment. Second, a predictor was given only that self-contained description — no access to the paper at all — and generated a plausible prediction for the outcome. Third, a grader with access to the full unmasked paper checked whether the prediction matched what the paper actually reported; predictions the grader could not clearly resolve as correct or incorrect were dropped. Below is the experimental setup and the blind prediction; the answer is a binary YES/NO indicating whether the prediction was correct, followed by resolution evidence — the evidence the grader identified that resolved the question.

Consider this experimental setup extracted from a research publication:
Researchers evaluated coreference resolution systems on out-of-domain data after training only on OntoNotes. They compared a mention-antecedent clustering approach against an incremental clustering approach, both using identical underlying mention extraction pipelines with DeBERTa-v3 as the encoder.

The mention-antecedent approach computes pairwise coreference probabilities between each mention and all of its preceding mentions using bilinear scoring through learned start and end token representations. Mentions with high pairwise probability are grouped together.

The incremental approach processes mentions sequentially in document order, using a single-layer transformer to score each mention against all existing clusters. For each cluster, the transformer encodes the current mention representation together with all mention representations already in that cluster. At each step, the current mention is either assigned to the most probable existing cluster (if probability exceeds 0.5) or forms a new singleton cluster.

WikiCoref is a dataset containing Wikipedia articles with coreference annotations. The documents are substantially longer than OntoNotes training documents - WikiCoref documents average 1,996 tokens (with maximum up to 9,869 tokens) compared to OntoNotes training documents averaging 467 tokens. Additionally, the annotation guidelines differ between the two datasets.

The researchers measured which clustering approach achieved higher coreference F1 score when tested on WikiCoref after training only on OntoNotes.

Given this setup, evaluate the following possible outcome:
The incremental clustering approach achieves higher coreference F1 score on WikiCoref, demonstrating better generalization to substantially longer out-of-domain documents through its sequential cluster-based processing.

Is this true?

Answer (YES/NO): NO